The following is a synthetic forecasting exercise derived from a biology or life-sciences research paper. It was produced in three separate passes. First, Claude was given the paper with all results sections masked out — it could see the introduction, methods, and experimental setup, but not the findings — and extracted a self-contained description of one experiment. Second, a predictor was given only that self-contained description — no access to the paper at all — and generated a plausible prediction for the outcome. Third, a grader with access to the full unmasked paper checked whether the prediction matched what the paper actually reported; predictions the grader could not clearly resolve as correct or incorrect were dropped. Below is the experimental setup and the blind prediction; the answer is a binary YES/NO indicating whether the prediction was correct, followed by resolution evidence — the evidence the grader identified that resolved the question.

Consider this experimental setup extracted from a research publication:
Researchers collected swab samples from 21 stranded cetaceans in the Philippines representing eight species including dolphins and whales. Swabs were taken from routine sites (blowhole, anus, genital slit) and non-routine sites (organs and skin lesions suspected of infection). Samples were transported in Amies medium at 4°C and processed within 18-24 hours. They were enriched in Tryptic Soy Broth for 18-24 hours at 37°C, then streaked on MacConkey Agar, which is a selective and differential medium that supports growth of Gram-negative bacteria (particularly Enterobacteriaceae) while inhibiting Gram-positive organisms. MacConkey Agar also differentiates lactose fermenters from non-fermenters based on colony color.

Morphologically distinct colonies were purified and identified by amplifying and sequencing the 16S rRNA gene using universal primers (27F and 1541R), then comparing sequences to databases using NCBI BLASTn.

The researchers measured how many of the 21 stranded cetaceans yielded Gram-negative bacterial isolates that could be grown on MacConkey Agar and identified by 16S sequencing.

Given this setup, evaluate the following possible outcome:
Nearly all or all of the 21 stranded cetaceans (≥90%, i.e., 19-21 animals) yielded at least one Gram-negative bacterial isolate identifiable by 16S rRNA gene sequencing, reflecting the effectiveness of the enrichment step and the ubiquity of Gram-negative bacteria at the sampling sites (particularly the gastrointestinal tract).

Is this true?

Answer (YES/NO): NO